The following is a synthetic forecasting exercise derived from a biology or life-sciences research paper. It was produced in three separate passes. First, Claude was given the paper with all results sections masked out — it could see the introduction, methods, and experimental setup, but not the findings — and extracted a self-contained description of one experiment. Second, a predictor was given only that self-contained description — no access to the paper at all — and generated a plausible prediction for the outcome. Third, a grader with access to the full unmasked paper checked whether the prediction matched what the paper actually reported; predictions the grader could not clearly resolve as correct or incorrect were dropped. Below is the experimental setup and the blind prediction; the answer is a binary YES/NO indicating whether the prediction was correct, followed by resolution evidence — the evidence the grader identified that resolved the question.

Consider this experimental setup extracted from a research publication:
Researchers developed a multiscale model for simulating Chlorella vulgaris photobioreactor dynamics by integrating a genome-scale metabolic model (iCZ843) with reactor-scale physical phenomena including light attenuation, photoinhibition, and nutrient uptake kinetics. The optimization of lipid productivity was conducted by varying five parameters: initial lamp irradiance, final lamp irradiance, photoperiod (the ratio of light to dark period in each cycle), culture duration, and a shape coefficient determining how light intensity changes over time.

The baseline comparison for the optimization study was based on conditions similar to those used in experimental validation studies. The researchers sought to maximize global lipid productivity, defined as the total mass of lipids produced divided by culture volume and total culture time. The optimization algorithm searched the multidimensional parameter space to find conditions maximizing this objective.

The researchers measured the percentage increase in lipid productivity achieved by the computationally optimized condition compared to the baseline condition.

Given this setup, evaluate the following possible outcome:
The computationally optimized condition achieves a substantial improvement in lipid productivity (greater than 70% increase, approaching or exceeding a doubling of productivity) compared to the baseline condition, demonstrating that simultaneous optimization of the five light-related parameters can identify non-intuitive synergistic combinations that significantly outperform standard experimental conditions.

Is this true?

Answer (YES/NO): NO